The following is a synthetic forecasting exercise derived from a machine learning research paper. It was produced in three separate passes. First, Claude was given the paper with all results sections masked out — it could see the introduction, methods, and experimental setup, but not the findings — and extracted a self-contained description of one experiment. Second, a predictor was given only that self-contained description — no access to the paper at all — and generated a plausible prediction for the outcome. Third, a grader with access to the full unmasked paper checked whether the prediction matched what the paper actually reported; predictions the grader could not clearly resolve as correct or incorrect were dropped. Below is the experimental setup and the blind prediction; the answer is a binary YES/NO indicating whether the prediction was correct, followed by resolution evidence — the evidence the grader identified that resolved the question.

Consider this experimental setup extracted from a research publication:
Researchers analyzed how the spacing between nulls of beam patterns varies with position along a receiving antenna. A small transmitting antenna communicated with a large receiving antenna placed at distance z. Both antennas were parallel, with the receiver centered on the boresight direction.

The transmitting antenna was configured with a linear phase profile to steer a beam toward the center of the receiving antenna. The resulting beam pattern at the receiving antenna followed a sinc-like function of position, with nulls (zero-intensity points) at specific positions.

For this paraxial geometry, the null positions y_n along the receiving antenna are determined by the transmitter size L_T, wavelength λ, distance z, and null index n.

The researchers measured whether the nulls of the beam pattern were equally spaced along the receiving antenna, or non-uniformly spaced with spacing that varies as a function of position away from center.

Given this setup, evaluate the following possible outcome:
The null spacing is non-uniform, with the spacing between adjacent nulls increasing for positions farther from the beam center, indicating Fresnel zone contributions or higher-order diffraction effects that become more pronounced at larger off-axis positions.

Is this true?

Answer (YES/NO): YES